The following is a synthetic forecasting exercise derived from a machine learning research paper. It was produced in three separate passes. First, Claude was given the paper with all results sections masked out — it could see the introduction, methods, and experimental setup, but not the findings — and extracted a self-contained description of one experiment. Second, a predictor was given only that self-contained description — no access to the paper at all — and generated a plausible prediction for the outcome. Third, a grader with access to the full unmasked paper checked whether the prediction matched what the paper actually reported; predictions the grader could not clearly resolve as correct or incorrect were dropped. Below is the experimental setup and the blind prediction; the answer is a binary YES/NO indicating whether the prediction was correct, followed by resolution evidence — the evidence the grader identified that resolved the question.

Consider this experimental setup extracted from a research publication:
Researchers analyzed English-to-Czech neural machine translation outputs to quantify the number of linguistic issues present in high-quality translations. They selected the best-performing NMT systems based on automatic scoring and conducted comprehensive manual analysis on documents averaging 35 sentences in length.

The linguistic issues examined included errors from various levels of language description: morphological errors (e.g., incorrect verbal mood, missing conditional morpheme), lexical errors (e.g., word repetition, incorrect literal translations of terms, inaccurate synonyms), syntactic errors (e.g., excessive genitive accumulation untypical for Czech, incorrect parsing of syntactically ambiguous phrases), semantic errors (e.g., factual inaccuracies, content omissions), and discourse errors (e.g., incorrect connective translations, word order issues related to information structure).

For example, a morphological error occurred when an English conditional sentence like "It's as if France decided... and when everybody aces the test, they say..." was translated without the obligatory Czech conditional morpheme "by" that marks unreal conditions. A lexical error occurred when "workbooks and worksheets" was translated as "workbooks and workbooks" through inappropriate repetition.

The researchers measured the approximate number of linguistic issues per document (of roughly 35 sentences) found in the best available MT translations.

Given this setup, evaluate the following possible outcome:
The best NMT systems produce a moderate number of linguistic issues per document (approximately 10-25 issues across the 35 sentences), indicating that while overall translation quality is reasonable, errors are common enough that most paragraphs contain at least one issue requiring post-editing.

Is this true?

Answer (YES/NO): YES